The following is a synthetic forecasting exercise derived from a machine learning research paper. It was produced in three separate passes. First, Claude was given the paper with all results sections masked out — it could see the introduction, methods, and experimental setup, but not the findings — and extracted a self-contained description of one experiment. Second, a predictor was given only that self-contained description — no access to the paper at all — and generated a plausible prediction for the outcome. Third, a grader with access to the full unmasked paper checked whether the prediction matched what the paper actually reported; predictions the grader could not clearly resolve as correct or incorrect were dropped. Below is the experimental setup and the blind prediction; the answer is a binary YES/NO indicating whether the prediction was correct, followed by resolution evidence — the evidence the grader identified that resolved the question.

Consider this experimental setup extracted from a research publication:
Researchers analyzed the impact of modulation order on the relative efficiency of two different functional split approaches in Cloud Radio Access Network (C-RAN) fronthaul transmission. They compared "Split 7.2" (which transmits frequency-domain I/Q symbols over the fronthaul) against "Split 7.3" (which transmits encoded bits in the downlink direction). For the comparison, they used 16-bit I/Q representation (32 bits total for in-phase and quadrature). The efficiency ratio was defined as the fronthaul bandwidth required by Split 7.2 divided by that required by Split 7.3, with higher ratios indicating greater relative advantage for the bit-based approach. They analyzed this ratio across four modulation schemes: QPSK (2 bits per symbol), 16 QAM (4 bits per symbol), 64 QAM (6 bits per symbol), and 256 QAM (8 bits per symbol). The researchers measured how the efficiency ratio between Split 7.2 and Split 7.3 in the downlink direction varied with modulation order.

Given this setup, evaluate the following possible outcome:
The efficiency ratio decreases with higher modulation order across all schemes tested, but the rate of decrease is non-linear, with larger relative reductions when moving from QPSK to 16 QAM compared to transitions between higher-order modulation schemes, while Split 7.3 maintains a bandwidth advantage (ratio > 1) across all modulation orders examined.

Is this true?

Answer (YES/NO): YES